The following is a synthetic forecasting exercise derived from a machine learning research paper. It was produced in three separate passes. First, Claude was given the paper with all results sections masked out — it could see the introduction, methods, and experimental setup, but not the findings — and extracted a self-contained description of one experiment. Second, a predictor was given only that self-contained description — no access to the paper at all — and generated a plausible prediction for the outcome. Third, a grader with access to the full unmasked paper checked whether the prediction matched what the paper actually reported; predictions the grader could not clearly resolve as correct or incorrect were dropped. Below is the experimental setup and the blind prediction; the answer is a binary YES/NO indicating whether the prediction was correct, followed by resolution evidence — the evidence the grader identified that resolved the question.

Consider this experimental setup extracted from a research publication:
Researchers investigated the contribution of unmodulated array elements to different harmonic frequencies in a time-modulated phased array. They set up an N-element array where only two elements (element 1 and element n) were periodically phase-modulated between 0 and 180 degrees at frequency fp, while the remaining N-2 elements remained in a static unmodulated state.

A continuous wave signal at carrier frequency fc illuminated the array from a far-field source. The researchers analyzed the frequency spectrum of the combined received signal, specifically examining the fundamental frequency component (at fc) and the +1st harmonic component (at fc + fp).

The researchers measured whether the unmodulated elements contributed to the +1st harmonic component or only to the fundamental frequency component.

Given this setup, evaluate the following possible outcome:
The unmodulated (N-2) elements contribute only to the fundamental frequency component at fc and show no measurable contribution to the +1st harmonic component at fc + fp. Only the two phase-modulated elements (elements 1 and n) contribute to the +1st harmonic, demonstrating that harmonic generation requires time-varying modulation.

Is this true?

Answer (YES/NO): YES